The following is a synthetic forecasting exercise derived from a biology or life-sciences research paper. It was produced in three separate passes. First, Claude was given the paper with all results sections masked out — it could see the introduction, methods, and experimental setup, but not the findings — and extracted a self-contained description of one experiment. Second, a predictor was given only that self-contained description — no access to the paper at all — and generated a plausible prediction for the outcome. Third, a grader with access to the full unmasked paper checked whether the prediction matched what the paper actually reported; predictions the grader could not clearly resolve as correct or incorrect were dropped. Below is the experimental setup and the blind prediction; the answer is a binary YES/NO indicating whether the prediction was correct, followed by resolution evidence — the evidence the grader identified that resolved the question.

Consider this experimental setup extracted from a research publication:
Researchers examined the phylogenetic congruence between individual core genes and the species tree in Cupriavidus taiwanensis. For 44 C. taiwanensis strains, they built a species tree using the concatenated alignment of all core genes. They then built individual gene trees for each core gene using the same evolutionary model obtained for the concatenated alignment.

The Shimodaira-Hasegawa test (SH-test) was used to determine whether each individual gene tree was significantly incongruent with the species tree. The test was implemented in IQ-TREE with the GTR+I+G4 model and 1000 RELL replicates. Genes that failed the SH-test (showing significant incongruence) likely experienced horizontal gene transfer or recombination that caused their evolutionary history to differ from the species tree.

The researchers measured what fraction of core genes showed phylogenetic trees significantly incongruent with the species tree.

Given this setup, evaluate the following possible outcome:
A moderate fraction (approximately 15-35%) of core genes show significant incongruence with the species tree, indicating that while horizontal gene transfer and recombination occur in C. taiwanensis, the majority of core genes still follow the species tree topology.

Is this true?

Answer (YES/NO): NO